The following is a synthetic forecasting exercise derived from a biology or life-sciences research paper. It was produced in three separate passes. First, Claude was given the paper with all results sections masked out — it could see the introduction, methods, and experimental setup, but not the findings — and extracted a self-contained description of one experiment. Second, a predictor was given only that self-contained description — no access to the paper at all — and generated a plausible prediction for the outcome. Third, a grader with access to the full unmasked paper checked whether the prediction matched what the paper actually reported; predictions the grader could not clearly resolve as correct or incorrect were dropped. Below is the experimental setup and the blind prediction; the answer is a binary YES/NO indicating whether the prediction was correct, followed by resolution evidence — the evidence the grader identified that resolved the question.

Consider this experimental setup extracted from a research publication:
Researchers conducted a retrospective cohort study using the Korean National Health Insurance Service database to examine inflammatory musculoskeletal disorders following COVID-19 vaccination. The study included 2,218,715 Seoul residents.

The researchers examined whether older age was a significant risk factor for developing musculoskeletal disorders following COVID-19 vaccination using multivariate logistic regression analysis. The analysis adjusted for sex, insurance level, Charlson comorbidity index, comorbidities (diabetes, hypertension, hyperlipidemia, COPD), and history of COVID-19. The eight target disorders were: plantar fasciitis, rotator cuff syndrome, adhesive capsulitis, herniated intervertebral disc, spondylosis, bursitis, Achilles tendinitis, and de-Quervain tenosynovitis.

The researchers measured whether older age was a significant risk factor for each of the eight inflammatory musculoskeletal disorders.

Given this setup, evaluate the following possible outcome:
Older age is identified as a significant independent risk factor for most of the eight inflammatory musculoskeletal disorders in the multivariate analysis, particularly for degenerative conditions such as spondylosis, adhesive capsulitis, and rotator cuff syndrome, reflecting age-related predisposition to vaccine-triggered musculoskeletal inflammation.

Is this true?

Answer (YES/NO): YES